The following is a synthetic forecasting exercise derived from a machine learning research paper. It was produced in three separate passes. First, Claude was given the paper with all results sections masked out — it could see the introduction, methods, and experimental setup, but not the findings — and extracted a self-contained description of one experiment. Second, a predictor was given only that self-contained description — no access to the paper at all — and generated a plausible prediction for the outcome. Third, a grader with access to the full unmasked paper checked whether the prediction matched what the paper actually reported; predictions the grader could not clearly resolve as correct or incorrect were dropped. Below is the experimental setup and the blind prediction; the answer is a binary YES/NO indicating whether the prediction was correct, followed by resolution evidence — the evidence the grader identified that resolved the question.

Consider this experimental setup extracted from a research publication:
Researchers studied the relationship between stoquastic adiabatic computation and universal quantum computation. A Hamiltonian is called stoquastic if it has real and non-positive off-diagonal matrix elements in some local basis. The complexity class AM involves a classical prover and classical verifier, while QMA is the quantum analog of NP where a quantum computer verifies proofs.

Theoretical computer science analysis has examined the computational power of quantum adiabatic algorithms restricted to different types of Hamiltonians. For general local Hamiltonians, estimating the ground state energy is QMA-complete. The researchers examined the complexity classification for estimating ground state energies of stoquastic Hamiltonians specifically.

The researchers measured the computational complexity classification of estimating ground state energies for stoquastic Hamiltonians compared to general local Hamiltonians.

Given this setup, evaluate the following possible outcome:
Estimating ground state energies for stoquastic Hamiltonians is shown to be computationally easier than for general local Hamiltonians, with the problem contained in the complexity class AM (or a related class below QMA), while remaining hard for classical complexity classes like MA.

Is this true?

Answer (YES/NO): NO